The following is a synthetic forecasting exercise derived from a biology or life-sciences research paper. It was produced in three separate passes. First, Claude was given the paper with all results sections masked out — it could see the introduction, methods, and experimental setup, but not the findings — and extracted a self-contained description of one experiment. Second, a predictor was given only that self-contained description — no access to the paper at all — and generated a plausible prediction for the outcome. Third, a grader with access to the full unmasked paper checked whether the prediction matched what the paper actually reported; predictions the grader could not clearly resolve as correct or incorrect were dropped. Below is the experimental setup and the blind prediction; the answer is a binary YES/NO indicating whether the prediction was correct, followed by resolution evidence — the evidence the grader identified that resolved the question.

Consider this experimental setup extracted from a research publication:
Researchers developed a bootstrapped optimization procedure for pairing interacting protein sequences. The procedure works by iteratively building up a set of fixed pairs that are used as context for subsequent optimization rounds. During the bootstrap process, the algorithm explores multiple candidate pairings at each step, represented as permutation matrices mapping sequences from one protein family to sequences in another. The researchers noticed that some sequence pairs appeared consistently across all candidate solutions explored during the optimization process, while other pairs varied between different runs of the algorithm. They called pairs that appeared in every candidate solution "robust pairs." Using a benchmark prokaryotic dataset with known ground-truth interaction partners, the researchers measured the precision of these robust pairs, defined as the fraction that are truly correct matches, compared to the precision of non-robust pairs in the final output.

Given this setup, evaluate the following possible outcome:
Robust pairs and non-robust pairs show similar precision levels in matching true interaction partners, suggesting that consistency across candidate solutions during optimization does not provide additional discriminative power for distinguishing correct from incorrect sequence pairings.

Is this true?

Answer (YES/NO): NO